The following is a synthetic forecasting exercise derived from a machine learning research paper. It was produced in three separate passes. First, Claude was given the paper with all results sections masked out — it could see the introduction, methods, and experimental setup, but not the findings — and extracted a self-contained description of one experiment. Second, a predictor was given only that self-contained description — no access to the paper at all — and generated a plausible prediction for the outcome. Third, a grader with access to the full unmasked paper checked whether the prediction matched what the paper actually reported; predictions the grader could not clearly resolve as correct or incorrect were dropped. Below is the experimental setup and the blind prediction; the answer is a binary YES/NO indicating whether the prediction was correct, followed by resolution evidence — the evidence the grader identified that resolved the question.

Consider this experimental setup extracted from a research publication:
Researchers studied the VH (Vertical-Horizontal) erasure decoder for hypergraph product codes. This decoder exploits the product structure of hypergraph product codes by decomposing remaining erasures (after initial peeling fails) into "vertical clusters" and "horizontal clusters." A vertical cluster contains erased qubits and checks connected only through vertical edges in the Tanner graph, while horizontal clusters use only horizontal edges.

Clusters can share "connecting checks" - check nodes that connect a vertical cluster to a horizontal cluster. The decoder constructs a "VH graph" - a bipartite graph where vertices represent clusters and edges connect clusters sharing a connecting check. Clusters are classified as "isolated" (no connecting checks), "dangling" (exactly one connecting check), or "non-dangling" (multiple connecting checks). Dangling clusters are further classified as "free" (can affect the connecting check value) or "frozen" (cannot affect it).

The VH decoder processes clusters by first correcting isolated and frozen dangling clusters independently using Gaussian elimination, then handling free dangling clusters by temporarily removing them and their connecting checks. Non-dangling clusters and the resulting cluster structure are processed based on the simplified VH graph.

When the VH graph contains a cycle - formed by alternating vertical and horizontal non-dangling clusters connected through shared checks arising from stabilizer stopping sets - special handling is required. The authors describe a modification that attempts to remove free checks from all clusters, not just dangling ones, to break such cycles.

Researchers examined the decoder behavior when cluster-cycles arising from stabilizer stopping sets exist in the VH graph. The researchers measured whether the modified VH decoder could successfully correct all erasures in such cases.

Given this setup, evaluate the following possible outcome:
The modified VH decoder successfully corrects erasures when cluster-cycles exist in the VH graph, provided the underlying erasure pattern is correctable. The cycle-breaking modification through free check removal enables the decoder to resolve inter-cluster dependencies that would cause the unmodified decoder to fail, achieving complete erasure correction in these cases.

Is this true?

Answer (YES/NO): NO